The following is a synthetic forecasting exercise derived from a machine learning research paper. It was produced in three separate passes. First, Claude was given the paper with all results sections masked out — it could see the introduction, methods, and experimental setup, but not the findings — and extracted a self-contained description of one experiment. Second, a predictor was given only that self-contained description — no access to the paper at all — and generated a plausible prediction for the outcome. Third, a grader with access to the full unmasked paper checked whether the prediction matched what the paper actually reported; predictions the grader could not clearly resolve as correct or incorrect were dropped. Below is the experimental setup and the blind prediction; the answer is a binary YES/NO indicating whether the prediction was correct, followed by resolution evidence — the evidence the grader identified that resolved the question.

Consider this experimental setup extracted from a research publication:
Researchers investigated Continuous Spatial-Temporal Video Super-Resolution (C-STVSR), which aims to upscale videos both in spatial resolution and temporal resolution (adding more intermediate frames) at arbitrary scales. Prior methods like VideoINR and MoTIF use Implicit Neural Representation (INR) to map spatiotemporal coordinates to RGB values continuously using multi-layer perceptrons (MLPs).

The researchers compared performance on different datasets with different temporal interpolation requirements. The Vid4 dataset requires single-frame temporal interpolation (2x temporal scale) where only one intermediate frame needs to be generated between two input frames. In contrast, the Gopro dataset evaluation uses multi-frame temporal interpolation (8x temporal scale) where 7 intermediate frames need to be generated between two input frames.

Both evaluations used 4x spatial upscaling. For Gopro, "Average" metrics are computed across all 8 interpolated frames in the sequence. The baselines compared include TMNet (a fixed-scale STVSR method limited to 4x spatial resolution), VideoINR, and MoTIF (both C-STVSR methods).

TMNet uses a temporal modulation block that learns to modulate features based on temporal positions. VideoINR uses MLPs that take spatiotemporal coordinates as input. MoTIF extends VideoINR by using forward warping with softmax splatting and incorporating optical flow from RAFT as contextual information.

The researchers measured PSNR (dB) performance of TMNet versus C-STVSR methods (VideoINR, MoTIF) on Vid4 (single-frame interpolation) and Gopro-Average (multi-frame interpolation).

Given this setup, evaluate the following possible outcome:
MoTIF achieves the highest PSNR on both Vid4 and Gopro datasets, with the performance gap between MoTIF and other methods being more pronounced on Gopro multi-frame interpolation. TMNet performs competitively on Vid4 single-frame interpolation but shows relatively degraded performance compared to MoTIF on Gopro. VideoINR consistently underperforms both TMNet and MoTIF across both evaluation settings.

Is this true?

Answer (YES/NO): NO